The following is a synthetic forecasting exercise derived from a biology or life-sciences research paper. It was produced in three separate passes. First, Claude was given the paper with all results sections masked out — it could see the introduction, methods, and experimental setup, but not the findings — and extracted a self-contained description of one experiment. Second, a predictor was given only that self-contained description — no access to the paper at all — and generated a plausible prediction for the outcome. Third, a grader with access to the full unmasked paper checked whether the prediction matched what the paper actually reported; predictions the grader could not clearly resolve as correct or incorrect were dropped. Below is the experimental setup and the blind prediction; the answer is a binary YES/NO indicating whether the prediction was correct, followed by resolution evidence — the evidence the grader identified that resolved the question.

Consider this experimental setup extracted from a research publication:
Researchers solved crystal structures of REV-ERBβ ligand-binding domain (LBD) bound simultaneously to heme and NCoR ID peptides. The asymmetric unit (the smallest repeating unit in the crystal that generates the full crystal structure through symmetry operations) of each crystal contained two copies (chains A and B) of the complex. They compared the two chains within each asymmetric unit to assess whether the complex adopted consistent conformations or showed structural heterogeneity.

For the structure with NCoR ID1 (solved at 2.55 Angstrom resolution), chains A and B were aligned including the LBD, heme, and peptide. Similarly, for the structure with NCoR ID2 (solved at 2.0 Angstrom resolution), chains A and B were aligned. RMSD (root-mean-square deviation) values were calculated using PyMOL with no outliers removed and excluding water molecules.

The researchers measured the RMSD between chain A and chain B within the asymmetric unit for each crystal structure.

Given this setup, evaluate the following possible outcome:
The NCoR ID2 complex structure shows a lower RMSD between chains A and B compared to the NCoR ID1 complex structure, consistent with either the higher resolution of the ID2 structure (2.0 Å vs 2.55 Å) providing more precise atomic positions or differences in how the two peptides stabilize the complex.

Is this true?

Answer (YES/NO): NO